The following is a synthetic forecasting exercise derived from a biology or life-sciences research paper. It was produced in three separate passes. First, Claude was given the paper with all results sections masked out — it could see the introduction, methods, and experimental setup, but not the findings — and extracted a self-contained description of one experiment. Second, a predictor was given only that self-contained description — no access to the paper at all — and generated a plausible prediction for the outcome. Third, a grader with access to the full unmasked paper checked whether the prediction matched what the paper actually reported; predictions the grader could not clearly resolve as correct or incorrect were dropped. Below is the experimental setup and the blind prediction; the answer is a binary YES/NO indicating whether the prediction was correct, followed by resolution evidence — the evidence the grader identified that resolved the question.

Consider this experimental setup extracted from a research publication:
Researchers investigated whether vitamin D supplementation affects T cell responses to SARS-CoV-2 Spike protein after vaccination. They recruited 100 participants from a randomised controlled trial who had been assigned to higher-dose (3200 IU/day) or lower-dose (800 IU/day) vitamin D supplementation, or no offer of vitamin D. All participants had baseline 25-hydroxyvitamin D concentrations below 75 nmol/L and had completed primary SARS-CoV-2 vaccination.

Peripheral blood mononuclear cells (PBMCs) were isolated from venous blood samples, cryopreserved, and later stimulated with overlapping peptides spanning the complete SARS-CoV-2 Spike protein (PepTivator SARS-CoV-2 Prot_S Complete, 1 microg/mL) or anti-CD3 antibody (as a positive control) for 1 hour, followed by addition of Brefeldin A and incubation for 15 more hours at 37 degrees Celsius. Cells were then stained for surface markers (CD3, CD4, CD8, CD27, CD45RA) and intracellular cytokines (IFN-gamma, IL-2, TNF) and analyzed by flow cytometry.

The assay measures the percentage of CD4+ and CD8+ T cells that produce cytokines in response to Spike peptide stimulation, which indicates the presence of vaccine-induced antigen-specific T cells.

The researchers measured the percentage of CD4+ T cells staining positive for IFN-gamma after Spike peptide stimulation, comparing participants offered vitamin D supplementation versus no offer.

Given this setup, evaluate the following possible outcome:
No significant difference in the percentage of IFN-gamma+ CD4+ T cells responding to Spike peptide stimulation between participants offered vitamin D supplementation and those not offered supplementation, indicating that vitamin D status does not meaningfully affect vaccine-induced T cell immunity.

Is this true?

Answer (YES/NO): YES